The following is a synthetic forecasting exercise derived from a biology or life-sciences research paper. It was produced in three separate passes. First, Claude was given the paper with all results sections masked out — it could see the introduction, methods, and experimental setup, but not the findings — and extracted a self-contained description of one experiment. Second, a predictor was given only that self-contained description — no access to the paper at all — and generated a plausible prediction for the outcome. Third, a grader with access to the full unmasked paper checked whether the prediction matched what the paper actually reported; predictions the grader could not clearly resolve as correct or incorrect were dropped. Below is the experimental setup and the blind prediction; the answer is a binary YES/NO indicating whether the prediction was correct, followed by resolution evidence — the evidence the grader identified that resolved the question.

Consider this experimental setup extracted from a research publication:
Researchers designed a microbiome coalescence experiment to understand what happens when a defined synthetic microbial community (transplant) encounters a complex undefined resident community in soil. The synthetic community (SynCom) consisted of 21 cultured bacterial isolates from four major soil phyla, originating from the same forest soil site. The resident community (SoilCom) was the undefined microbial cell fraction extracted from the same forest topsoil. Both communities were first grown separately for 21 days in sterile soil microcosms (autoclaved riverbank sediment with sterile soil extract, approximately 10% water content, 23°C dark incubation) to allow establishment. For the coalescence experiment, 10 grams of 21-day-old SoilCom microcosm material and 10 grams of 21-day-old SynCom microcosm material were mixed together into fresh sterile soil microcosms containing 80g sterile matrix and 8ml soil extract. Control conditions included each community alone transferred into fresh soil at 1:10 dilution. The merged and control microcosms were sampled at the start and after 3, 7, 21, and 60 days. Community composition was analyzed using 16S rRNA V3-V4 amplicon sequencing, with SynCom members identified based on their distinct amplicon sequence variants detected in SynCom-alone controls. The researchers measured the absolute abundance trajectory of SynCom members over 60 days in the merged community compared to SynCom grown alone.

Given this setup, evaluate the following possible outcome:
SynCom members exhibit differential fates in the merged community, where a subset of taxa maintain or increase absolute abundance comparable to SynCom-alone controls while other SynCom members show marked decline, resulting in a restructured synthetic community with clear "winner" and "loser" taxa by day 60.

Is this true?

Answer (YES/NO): NO